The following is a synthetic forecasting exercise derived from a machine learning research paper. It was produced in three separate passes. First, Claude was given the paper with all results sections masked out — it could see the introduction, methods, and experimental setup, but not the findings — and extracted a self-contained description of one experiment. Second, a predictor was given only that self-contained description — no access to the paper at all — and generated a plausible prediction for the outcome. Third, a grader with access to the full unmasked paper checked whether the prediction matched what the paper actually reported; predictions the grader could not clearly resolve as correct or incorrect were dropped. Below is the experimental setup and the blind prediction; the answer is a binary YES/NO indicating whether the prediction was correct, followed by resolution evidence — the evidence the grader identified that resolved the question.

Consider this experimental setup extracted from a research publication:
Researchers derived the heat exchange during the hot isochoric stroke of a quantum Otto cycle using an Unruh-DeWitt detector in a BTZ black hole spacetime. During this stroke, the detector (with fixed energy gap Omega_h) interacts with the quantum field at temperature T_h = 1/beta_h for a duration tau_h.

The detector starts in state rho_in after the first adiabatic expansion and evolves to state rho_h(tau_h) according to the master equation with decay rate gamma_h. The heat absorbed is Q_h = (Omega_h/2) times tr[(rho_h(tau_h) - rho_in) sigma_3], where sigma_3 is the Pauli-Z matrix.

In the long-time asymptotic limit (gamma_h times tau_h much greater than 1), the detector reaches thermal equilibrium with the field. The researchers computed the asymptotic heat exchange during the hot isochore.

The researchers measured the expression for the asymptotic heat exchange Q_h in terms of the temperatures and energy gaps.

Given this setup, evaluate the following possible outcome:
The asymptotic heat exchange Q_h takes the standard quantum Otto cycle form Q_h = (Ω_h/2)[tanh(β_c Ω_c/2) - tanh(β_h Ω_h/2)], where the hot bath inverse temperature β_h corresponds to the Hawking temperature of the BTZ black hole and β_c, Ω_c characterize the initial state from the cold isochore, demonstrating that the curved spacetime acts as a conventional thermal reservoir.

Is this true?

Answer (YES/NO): YES